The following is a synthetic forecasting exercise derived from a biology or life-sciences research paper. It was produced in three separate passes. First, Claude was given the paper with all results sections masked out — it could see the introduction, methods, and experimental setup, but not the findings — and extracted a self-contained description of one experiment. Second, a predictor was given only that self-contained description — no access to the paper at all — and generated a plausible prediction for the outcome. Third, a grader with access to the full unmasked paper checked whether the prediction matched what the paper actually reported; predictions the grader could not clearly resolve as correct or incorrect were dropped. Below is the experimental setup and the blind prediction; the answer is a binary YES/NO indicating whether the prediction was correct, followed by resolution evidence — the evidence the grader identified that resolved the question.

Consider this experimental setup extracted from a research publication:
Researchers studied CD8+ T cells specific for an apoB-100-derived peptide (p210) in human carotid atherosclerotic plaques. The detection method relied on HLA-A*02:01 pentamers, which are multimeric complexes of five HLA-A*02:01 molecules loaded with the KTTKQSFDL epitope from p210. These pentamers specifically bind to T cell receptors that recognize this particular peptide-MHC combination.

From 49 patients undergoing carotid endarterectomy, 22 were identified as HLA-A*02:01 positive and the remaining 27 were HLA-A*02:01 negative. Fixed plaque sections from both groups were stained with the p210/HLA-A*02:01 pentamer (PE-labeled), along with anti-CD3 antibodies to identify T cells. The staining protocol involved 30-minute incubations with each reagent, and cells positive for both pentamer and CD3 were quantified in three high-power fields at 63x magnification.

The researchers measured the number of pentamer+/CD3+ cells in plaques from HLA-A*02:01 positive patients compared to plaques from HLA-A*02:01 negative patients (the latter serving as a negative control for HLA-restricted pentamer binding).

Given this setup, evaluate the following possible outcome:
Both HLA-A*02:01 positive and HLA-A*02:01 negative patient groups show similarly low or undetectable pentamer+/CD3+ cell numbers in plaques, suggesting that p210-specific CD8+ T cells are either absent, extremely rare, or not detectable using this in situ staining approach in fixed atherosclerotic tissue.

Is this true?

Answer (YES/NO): NO